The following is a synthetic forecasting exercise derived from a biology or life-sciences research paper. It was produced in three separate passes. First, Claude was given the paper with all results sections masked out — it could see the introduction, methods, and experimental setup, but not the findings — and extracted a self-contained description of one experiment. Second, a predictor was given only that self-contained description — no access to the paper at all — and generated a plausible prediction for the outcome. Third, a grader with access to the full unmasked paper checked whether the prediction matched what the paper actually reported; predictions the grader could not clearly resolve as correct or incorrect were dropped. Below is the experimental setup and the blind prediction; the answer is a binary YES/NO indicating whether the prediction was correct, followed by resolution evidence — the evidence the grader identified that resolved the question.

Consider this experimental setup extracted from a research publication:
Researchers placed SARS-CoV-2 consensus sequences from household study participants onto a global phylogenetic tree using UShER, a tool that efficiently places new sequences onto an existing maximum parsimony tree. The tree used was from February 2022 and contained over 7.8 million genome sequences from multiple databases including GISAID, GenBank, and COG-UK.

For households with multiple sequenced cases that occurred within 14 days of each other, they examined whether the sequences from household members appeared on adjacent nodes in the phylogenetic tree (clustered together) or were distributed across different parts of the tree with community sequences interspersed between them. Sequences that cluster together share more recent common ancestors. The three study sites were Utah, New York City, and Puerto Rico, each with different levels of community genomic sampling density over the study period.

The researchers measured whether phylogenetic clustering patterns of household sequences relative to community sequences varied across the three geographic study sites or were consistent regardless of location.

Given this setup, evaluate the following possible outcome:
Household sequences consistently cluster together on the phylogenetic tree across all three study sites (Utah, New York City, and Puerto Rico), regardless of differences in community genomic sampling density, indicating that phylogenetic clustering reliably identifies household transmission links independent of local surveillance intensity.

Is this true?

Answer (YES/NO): NO